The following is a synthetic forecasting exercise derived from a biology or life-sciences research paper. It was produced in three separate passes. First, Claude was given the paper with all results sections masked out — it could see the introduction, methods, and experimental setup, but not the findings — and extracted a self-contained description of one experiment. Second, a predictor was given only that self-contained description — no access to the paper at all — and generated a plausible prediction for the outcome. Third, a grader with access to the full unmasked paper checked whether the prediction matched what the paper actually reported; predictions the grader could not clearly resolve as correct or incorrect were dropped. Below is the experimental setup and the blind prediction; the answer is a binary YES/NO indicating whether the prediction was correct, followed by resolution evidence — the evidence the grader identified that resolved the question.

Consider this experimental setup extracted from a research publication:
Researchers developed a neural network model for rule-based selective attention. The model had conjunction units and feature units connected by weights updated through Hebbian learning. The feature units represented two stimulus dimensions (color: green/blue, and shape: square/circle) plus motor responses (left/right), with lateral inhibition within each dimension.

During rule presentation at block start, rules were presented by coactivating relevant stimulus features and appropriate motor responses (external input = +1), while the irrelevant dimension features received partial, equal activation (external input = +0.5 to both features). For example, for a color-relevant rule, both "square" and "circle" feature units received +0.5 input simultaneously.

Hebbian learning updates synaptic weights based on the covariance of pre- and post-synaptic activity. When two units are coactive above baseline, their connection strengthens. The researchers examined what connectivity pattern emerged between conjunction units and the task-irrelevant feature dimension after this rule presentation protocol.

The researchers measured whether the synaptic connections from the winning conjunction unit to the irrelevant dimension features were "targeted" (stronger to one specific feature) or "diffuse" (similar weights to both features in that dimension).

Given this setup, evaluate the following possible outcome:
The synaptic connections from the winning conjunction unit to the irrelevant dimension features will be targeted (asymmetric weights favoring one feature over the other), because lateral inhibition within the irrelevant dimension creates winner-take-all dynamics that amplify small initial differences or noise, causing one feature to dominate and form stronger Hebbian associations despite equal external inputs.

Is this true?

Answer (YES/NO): NO